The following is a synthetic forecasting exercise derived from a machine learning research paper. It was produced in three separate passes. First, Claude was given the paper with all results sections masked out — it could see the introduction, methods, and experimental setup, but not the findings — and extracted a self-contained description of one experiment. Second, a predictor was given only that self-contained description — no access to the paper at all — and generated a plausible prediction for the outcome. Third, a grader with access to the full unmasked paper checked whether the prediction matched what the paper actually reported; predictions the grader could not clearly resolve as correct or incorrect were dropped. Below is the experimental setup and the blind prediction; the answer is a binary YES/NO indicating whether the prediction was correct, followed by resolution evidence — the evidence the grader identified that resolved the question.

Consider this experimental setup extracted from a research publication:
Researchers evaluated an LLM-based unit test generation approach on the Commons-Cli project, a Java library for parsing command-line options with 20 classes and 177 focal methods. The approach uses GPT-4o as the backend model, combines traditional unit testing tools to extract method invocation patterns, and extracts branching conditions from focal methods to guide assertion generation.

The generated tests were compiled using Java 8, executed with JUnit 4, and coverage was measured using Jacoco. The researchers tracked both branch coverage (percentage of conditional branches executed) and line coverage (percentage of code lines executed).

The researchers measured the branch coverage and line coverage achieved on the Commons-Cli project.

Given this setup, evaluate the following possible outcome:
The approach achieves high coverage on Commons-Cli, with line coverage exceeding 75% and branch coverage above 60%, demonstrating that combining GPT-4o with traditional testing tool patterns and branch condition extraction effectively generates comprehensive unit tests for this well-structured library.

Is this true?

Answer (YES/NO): YES